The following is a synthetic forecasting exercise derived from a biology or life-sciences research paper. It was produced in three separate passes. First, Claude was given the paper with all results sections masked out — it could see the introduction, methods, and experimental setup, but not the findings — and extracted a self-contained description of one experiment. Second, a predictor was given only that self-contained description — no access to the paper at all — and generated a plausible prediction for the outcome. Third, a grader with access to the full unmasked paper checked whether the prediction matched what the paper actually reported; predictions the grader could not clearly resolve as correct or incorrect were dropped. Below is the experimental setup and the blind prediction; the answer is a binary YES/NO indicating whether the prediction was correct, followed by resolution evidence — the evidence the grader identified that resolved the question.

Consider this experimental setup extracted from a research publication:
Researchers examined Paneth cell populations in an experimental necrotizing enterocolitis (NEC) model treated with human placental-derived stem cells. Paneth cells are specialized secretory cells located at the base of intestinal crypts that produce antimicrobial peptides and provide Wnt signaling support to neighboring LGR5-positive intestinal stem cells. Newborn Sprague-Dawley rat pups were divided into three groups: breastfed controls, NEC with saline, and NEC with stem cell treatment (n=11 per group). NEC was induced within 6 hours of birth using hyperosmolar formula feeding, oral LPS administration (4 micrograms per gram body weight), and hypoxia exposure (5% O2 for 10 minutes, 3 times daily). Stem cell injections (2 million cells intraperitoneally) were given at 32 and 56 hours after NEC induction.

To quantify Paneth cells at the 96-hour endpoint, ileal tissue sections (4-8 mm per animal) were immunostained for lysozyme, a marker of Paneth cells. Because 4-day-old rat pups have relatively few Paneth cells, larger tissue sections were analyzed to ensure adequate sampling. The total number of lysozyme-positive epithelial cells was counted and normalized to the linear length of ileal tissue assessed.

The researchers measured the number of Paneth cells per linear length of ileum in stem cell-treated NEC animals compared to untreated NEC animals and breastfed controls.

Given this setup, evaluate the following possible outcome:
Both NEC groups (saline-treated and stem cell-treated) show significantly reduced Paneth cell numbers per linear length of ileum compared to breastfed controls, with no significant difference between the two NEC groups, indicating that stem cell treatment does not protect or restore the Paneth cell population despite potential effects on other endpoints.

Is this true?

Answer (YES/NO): NO